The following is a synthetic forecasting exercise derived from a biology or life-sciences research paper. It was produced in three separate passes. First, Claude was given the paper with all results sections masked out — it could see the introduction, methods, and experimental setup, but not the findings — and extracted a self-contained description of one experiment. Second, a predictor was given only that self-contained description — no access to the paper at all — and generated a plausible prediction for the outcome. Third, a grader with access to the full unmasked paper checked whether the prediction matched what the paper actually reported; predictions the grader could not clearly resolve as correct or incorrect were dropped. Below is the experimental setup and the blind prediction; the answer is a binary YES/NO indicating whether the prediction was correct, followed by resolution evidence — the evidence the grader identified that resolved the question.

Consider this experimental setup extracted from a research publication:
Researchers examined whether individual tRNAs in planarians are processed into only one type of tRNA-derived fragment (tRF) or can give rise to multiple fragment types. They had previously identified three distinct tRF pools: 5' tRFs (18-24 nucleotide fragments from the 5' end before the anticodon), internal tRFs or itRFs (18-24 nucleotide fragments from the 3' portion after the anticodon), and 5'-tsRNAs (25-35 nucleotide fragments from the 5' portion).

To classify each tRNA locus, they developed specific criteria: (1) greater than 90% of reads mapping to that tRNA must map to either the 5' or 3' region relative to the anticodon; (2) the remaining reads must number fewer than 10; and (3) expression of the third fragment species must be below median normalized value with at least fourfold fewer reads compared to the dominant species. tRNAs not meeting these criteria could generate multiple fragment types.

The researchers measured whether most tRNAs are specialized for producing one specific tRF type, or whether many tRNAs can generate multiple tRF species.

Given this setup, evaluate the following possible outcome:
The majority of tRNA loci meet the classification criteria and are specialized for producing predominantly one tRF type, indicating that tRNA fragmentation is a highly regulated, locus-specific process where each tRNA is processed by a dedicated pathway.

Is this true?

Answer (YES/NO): YES